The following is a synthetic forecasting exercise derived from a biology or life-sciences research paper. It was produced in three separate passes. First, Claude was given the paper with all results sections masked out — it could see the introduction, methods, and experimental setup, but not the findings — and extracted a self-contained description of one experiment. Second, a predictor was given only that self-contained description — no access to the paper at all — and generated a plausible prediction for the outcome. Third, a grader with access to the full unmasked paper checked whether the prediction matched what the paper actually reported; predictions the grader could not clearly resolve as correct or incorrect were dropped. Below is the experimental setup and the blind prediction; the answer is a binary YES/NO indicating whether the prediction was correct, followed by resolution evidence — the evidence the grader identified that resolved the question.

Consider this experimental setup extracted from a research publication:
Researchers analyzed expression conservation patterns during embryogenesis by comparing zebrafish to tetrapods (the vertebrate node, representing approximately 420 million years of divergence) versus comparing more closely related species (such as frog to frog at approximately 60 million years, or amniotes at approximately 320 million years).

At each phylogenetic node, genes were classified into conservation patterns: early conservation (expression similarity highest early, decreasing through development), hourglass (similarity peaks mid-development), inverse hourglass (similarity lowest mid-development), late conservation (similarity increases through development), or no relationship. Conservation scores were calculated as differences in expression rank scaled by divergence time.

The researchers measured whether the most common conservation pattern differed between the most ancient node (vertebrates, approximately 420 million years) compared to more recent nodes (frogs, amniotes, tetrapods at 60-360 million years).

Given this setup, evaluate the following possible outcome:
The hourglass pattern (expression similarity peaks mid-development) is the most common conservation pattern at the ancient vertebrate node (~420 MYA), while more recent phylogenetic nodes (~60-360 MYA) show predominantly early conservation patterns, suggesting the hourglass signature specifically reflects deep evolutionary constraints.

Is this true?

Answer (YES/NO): NO